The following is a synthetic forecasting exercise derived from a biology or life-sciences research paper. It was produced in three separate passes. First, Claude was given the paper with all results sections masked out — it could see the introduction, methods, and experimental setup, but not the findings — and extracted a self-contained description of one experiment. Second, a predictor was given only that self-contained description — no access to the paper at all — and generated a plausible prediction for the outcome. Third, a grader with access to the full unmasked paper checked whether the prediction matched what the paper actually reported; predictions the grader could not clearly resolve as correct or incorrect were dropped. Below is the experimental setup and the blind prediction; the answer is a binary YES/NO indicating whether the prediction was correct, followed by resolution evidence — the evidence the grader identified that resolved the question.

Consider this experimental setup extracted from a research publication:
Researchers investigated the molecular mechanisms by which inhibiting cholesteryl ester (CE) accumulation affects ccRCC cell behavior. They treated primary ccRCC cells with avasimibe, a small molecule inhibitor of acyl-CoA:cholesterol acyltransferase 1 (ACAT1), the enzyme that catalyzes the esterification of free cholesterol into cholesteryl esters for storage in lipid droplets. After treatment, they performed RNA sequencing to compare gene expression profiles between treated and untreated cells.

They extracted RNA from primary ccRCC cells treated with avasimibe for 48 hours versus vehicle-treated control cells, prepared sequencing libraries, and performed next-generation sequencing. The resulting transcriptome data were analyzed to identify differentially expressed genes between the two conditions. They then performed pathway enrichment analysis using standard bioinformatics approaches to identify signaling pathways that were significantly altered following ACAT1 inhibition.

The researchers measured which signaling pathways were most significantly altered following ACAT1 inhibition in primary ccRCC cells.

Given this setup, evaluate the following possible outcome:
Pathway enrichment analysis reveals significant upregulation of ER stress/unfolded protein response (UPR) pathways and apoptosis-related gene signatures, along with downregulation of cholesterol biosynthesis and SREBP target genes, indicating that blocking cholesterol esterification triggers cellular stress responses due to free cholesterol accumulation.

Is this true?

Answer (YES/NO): NO